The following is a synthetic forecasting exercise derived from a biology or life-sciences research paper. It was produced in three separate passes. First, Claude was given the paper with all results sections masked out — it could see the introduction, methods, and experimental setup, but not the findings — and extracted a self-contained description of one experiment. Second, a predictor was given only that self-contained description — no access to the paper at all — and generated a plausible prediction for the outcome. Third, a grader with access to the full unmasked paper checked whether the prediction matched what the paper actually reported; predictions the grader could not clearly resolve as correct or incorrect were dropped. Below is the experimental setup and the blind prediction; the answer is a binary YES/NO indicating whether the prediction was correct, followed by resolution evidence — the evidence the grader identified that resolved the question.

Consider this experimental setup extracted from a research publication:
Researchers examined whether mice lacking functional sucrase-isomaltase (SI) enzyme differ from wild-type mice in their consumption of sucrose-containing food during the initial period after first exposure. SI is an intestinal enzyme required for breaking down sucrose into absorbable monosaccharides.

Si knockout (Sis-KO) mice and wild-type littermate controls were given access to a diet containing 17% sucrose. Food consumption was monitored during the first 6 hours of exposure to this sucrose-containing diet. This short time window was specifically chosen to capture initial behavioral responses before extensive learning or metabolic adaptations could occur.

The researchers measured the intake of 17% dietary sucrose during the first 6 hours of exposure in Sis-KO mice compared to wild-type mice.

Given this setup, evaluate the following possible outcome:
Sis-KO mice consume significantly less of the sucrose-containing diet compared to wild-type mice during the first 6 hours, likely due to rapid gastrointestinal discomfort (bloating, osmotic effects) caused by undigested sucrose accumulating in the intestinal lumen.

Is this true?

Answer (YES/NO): NO